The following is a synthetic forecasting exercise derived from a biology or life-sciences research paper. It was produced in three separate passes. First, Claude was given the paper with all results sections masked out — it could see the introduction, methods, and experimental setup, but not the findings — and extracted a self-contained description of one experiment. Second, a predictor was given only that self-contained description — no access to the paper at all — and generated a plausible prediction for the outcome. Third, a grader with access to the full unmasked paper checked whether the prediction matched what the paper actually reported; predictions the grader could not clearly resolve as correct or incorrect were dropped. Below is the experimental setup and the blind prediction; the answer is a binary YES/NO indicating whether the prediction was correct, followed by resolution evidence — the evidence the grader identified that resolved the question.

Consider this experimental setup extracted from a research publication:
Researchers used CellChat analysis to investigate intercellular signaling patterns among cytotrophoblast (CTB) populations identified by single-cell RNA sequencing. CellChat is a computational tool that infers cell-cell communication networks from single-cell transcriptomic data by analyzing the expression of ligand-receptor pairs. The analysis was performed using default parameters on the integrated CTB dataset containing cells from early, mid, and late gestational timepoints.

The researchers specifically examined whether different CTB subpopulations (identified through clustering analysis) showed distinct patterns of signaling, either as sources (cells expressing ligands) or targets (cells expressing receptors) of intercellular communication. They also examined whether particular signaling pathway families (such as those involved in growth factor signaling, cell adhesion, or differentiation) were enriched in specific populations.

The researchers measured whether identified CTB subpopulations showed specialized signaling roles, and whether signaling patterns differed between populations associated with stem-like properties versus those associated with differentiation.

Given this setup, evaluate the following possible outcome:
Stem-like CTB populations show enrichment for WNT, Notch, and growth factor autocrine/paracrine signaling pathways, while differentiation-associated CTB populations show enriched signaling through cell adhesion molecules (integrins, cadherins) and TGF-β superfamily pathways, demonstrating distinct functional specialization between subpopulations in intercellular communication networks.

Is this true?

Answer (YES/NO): NO